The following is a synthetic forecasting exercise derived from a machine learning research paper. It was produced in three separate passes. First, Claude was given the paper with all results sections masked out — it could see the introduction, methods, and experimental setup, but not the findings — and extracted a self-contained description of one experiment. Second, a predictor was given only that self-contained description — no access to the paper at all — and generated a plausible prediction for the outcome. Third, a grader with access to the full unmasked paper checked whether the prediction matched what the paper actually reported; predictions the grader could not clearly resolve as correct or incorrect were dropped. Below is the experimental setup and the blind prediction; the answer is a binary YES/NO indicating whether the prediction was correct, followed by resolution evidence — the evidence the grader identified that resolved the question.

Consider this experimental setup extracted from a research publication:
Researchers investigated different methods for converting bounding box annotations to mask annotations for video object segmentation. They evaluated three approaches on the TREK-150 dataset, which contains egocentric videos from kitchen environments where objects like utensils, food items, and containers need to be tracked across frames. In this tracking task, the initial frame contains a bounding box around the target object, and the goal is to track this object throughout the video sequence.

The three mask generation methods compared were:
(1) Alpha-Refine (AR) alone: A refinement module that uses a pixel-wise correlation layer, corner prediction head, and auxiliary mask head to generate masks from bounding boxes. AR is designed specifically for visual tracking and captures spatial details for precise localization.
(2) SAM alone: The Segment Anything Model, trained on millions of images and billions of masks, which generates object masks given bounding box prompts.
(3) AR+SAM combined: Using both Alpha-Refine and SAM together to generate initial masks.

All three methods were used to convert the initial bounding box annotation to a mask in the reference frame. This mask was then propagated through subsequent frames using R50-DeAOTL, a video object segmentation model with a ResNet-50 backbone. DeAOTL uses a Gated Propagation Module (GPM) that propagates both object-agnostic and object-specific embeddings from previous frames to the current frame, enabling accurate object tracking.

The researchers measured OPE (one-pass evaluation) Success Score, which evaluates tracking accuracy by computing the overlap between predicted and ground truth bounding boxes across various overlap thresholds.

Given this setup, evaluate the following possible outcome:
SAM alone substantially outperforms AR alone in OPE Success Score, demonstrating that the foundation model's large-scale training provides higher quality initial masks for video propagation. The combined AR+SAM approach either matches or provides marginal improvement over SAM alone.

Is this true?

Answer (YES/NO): NO